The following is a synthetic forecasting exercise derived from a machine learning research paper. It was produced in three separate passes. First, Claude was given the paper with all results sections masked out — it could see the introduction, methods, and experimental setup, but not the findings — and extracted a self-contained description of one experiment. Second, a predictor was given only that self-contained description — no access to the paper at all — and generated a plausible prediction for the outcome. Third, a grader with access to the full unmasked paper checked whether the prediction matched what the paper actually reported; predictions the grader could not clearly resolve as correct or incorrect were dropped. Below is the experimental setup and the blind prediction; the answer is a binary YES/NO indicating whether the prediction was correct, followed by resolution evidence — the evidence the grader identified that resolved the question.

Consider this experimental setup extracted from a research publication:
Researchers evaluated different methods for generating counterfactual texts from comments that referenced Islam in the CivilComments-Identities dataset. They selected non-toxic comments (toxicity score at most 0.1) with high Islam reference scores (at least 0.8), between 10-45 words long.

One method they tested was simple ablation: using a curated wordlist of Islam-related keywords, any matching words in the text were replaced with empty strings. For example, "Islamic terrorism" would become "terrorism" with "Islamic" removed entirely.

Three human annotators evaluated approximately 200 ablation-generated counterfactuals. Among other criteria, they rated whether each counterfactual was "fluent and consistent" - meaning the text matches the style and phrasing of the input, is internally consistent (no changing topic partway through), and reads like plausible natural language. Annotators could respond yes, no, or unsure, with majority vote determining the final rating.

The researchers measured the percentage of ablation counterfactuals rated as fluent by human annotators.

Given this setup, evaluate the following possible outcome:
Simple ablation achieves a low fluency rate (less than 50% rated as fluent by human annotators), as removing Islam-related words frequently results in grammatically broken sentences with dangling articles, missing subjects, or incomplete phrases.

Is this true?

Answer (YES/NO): YES